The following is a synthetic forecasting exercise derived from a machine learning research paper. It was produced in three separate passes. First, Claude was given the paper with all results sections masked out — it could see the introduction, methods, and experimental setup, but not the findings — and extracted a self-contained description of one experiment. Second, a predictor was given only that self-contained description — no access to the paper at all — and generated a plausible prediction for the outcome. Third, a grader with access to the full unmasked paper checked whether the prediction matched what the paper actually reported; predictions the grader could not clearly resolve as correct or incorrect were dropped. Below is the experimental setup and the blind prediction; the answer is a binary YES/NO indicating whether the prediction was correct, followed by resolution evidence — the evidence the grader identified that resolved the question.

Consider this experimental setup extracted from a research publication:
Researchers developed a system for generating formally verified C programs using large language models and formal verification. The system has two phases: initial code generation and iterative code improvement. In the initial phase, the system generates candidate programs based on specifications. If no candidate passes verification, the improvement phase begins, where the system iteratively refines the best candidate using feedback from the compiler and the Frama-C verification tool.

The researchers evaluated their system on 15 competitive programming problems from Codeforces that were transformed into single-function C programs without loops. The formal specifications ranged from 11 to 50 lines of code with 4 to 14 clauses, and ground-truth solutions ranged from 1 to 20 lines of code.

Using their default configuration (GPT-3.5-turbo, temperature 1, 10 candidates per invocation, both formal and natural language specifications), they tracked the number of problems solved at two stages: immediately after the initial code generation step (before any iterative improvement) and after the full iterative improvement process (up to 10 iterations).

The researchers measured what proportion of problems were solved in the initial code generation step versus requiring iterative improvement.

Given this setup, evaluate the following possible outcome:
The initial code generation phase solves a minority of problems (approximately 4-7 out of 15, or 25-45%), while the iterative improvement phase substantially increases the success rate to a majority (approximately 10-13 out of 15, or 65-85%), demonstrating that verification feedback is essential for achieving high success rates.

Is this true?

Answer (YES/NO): NO